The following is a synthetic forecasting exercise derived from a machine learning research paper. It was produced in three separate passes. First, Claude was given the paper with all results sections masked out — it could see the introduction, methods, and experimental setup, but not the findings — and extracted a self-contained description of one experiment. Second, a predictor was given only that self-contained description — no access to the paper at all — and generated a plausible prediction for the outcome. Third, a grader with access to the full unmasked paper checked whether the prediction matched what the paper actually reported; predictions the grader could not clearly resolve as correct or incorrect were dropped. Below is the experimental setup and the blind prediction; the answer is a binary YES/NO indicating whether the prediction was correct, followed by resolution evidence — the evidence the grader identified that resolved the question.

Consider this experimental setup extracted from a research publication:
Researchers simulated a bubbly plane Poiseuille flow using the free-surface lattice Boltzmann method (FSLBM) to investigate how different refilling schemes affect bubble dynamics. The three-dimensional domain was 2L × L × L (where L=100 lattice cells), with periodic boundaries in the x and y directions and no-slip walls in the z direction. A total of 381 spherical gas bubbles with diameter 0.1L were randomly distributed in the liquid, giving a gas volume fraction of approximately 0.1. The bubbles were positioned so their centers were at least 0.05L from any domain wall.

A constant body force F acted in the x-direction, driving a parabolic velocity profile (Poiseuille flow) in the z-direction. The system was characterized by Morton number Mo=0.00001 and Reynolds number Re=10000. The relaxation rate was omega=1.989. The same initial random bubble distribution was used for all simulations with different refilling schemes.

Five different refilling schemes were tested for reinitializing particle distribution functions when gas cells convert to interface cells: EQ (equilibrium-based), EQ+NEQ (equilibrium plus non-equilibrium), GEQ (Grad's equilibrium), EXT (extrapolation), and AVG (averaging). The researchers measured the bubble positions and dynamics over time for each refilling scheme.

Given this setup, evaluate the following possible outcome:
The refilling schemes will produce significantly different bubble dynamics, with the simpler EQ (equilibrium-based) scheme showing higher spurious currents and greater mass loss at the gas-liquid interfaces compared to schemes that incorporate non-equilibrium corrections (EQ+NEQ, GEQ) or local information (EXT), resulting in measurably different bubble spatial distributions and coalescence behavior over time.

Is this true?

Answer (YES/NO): NO